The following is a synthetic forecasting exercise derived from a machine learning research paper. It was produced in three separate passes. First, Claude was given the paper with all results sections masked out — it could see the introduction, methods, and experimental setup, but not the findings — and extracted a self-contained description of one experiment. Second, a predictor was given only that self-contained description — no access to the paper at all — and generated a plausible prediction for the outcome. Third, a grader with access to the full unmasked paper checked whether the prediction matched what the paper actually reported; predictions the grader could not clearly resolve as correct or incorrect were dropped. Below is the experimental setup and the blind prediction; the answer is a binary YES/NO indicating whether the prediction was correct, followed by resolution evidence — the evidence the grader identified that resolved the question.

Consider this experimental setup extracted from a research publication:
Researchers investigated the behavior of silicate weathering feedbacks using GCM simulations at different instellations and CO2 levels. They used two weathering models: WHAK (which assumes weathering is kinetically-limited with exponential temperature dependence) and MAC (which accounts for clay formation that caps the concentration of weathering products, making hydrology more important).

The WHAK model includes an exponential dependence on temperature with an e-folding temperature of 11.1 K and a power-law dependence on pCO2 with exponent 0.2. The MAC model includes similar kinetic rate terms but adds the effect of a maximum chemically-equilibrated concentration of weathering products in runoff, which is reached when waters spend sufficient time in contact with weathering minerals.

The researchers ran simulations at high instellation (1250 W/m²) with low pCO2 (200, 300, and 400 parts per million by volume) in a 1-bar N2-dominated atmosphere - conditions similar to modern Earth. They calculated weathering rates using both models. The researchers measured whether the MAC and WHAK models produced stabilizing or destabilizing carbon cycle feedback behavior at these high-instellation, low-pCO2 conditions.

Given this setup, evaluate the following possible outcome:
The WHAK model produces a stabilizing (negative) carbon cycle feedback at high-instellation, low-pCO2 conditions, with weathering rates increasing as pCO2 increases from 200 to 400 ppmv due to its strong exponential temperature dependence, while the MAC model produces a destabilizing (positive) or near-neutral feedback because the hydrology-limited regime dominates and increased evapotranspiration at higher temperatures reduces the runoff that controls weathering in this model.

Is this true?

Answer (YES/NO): NO